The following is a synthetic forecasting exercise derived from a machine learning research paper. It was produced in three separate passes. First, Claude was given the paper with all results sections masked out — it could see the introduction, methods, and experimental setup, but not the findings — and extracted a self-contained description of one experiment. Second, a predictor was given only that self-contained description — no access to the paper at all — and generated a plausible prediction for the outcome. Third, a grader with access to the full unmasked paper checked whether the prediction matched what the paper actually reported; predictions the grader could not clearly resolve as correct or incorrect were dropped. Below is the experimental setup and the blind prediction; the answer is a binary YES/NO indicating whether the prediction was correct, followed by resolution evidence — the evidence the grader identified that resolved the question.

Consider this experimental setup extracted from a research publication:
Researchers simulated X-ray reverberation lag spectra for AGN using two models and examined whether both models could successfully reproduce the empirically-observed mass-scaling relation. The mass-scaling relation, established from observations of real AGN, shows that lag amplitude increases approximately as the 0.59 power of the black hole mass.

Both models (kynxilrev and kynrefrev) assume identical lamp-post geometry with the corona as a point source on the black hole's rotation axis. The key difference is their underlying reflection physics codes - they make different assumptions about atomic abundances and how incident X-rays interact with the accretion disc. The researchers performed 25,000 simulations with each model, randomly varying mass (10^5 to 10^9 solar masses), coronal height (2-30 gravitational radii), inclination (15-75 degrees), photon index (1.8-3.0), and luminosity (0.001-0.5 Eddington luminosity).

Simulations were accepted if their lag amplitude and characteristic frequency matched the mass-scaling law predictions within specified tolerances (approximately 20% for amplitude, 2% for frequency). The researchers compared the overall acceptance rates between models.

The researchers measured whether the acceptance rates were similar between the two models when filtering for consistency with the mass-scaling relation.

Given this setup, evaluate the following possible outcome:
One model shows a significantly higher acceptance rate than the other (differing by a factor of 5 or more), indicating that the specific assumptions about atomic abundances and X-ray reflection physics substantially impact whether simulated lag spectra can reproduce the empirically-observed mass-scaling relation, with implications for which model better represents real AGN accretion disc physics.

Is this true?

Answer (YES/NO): NO